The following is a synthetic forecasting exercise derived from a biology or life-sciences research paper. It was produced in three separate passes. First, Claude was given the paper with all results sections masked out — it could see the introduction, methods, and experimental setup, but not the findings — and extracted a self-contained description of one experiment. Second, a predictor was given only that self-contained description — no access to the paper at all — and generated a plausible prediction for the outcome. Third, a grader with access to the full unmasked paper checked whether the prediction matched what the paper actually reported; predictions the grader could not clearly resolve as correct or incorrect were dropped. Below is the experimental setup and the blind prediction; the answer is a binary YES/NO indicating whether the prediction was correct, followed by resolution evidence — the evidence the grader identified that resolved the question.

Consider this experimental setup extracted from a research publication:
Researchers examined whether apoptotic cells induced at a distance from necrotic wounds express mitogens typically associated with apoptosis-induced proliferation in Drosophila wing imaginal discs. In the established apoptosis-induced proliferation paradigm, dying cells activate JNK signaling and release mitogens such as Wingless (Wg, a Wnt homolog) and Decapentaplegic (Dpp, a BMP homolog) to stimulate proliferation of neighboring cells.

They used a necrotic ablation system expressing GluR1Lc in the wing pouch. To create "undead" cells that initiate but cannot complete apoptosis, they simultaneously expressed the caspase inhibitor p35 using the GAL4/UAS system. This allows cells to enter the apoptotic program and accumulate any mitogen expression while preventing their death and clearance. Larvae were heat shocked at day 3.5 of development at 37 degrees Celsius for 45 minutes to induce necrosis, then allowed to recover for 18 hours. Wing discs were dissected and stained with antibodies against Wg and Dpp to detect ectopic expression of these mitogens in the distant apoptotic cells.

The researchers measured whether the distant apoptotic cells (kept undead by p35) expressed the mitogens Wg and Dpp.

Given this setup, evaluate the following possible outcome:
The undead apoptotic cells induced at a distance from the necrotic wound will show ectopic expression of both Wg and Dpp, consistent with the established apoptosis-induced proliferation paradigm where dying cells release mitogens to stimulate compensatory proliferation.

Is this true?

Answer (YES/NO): NO